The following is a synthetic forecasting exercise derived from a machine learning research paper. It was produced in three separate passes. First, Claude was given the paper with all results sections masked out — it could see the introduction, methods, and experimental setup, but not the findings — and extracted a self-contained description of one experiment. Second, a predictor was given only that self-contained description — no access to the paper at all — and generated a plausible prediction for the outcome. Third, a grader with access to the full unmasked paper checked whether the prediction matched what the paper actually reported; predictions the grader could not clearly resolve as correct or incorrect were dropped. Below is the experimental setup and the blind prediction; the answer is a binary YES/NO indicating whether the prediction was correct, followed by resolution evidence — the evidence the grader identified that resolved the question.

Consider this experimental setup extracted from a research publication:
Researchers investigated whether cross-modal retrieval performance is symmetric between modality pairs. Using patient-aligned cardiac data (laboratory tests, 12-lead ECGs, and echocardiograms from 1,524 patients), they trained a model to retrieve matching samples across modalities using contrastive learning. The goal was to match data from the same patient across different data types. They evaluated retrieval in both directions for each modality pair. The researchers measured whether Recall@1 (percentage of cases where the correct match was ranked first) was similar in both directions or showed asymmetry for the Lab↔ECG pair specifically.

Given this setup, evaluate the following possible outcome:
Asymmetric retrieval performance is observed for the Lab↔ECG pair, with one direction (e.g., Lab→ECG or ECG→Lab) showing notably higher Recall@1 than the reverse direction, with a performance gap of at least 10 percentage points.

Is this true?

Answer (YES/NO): NO